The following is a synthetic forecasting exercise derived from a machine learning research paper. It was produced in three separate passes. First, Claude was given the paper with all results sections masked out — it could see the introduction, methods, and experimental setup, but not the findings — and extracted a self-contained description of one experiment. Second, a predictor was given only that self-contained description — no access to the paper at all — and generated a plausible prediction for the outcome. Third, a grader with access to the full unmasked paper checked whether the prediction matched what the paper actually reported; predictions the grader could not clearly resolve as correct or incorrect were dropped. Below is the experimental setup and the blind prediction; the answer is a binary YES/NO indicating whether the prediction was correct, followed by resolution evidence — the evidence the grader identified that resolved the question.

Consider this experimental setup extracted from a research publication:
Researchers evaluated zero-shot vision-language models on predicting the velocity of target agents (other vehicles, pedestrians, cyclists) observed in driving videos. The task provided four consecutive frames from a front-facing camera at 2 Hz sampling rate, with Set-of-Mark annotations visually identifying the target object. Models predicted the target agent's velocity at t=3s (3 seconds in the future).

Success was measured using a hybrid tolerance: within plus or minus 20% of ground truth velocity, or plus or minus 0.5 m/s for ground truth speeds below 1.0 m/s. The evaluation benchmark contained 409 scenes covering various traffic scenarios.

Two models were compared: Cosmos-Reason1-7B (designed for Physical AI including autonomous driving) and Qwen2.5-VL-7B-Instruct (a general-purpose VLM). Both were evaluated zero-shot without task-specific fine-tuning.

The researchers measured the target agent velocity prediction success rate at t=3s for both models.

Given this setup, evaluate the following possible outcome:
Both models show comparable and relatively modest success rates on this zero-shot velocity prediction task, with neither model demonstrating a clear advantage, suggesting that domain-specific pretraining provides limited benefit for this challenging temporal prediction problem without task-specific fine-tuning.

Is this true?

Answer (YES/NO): NO